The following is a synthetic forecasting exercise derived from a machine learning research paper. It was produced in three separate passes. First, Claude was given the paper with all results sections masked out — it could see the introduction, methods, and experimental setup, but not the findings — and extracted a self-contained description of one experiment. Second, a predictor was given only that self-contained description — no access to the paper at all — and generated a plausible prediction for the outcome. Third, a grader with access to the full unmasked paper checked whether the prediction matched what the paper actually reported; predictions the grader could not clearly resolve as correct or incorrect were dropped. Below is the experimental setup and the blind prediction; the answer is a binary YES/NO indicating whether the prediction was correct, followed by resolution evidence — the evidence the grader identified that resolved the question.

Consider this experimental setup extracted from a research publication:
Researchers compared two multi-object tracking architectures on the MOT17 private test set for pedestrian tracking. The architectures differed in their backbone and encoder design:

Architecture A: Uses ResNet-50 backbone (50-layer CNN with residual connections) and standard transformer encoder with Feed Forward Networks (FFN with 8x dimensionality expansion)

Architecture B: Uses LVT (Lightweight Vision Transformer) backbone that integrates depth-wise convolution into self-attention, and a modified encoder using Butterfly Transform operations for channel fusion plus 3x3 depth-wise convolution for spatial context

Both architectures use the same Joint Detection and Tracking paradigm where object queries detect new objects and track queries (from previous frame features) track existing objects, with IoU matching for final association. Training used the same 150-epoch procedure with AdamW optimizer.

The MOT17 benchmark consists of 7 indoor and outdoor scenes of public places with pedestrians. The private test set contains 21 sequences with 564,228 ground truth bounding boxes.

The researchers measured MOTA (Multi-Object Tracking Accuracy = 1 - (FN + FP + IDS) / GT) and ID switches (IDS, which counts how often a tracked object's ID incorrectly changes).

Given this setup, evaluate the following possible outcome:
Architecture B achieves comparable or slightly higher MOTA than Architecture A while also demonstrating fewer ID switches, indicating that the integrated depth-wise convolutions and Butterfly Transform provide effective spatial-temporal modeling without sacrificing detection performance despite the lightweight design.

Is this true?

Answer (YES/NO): NO